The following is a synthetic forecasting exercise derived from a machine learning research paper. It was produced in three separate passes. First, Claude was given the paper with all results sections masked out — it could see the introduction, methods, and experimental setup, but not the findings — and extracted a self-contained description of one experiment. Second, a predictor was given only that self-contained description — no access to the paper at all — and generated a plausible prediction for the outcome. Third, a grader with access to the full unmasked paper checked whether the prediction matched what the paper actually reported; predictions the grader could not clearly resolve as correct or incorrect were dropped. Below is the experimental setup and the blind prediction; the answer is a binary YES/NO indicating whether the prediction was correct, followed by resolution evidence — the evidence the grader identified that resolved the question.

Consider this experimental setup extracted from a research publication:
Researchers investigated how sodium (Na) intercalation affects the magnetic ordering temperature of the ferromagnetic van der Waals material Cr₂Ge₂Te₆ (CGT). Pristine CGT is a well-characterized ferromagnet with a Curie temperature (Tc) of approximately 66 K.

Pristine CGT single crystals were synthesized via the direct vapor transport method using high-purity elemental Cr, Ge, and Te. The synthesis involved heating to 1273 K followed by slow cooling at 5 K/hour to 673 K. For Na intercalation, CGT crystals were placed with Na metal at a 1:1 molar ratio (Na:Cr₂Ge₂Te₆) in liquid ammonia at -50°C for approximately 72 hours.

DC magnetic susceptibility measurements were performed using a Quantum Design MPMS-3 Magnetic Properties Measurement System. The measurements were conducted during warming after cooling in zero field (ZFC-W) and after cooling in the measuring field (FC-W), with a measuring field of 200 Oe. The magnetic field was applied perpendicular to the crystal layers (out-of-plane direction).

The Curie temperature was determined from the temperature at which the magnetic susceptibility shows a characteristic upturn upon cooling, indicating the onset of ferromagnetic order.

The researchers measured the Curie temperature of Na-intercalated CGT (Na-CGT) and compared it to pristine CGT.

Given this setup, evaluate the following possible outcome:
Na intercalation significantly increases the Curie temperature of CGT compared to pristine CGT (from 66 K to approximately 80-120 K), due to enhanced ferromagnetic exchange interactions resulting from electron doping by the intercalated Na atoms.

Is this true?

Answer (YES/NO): NO